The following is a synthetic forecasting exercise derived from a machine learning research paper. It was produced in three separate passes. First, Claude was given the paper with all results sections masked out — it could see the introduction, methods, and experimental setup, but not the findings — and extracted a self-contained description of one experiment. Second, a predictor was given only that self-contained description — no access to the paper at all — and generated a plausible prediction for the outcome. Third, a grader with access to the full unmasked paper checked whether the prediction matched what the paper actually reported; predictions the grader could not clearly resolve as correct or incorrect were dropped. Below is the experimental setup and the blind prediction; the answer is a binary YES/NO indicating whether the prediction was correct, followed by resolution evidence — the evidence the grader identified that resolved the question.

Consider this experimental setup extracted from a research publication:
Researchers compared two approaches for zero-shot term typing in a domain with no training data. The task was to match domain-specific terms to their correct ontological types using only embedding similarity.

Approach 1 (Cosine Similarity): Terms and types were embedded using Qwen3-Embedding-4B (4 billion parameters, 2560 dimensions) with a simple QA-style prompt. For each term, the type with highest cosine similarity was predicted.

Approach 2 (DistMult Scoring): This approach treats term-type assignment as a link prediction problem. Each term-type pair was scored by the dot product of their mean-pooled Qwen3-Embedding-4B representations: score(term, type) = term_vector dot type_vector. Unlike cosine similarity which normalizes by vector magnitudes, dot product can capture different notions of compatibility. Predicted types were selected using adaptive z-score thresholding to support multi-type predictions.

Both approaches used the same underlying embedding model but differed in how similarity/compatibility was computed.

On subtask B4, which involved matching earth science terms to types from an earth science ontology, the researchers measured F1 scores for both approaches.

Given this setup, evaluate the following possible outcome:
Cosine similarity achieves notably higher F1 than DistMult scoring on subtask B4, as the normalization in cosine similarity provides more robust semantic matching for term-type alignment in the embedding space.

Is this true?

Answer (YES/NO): YES